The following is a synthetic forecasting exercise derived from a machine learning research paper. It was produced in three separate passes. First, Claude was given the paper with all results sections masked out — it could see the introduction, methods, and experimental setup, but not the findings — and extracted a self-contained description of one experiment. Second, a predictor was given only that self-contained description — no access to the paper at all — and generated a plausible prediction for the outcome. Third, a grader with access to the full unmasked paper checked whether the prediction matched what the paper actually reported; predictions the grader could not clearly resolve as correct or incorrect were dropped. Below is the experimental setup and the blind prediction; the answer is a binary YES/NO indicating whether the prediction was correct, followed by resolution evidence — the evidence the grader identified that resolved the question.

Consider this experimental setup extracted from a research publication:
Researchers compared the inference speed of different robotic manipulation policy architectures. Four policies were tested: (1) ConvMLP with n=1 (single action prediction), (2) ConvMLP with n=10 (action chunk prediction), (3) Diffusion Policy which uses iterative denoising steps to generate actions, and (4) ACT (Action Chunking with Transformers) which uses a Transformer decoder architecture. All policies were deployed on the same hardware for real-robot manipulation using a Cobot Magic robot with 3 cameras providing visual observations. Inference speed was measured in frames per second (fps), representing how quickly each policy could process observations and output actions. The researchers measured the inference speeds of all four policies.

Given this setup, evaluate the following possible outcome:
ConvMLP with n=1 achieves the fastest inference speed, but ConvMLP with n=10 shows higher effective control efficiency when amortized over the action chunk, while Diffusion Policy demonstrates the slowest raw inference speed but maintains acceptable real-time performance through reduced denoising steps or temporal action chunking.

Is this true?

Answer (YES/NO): NO